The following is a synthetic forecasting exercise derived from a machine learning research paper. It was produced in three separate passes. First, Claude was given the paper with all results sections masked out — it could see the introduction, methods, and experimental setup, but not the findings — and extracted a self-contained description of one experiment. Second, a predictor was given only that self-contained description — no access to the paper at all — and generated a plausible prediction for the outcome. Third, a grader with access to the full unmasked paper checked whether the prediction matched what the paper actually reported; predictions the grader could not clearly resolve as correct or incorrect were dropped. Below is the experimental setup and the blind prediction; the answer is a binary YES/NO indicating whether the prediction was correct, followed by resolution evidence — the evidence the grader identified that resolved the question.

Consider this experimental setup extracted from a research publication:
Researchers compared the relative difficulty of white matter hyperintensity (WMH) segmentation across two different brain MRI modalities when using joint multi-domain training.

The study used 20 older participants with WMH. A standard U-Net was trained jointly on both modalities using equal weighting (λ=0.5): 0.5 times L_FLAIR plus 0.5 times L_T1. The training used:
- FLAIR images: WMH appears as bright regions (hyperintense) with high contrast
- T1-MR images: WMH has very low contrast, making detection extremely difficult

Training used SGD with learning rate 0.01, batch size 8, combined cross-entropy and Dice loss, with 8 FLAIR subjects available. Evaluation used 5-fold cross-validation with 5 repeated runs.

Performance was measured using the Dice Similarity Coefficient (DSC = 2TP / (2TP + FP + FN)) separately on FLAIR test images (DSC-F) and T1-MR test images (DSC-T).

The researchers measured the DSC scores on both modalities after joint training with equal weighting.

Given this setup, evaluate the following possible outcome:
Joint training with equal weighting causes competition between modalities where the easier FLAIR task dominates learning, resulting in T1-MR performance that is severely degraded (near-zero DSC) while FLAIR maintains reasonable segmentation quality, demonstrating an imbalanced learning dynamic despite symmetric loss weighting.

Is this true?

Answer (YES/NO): NO